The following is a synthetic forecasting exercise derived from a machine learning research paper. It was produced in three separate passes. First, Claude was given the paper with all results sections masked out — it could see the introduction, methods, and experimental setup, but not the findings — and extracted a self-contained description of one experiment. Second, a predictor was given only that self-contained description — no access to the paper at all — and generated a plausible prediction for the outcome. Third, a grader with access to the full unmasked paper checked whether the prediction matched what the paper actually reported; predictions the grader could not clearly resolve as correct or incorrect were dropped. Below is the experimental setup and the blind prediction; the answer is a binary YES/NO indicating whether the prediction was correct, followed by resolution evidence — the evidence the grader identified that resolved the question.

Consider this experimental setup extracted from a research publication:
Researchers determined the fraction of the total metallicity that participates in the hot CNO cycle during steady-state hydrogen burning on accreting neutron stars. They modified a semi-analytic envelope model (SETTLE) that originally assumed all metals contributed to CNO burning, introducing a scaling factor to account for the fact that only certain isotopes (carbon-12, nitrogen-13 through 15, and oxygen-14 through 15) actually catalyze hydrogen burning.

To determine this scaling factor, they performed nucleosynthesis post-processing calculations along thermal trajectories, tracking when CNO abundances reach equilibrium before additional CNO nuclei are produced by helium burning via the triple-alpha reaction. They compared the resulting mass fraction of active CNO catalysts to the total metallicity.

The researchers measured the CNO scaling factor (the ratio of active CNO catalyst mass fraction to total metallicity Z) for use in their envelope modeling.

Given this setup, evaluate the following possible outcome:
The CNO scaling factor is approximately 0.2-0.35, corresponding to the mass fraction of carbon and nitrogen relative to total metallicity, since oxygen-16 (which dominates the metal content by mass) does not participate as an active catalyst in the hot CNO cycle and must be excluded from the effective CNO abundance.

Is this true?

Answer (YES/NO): NO